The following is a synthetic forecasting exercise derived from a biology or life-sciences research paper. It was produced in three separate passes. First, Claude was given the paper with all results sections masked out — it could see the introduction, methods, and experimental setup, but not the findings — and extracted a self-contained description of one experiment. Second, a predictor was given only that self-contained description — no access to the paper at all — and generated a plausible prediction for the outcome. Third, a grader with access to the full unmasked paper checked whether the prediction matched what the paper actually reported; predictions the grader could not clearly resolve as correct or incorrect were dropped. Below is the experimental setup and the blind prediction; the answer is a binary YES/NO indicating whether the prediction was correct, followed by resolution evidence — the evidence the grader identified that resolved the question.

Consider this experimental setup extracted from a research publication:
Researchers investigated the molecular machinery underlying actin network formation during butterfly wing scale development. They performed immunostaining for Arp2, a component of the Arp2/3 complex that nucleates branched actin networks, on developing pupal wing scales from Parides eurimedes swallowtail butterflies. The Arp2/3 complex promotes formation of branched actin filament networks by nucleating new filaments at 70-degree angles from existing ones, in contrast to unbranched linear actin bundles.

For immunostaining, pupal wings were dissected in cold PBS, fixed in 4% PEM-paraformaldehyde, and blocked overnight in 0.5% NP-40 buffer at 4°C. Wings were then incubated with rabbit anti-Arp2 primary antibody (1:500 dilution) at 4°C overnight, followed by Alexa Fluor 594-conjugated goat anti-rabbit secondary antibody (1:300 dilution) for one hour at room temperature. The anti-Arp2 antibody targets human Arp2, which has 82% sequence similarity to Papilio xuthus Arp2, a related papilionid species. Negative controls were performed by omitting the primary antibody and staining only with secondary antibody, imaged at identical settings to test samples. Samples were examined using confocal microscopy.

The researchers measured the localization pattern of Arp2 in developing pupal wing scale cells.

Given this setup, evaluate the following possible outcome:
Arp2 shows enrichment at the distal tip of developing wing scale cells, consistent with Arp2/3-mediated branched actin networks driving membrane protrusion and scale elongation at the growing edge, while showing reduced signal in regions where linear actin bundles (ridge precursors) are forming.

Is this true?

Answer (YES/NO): NO